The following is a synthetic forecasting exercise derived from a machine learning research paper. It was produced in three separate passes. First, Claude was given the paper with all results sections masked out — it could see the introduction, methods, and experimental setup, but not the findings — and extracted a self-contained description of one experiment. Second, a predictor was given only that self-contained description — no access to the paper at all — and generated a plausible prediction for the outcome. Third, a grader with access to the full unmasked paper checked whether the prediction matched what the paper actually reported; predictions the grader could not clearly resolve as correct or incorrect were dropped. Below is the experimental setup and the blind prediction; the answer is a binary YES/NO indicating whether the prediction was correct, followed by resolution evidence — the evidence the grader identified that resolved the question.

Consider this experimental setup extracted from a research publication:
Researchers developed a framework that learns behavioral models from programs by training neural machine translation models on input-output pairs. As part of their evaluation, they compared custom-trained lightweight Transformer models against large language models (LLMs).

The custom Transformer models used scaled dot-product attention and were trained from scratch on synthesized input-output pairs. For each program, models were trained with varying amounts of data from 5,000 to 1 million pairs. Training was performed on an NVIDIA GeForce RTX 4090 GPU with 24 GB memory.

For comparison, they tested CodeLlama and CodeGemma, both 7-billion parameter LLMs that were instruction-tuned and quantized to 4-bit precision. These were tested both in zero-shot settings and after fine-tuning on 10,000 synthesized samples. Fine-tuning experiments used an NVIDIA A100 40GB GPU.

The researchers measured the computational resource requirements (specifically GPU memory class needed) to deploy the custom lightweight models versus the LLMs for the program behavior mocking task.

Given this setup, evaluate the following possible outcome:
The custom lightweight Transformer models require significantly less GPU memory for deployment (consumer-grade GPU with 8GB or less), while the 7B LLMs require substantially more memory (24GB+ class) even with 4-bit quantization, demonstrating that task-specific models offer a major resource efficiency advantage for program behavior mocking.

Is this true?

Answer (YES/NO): NO